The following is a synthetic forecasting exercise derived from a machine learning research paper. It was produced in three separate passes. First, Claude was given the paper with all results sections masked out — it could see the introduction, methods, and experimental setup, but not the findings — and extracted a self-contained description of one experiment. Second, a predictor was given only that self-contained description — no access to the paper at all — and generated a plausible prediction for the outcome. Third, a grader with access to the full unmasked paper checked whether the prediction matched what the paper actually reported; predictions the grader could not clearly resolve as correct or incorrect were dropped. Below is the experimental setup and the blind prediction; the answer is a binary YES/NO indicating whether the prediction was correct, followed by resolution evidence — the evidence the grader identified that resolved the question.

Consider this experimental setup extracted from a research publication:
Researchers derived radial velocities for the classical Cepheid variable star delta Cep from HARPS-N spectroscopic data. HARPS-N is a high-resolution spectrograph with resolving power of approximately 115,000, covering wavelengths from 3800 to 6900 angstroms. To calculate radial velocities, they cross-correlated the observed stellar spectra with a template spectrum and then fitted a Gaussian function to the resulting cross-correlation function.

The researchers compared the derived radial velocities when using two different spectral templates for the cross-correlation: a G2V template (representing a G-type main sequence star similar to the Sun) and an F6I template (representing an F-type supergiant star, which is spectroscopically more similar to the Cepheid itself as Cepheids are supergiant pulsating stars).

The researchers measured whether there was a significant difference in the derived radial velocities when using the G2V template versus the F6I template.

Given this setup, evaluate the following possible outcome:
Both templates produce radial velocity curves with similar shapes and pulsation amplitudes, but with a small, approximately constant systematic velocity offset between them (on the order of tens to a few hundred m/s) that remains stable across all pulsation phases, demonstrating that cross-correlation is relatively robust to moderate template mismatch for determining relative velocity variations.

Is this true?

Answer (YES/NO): NO